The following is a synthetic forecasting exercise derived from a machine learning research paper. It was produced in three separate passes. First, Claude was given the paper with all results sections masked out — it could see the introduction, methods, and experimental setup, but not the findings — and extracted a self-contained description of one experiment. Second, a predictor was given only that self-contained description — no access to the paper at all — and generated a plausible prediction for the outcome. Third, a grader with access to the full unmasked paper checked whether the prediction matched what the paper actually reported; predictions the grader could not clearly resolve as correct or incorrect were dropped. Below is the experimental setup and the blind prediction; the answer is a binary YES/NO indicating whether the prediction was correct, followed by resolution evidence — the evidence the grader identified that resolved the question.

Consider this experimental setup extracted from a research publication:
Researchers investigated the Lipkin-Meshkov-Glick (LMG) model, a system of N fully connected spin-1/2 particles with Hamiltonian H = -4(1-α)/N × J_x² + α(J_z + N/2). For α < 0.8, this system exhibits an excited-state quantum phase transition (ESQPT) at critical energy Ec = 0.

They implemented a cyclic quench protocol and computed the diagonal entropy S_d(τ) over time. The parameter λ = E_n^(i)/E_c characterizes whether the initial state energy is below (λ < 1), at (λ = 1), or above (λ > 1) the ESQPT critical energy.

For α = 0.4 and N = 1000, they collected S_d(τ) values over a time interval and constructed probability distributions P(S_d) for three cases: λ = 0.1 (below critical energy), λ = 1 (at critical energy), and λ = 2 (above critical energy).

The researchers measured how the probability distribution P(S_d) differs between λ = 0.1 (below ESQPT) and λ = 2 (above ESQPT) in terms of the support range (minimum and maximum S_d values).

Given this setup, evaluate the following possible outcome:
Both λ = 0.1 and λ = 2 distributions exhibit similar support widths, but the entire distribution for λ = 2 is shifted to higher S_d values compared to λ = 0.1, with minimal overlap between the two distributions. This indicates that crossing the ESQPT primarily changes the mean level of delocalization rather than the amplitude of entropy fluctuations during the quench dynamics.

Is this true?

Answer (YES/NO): YES